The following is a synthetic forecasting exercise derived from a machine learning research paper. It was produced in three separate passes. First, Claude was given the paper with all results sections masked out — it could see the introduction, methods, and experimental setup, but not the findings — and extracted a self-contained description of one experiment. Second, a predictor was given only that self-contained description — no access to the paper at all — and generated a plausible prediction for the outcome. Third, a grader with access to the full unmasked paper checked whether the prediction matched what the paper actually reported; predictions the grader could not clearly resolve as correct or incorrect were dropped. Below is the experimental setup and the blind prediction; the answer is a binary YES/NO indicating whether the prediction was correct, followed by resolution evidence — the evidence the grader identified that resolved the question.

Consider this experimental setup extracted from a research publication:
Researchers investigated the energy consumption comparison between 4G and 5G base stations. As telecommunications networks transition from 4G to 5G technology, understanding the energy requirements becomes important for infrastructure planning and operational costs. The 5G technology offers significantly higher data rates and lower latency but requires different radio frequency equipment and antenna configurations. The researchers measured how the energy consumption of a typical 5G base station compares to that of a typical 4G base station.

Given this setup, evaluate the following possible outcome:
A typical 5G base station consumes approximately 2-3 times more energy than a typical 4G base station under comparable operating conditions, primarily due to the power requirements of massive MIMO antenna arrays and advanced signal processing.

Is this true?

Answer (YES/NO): NO